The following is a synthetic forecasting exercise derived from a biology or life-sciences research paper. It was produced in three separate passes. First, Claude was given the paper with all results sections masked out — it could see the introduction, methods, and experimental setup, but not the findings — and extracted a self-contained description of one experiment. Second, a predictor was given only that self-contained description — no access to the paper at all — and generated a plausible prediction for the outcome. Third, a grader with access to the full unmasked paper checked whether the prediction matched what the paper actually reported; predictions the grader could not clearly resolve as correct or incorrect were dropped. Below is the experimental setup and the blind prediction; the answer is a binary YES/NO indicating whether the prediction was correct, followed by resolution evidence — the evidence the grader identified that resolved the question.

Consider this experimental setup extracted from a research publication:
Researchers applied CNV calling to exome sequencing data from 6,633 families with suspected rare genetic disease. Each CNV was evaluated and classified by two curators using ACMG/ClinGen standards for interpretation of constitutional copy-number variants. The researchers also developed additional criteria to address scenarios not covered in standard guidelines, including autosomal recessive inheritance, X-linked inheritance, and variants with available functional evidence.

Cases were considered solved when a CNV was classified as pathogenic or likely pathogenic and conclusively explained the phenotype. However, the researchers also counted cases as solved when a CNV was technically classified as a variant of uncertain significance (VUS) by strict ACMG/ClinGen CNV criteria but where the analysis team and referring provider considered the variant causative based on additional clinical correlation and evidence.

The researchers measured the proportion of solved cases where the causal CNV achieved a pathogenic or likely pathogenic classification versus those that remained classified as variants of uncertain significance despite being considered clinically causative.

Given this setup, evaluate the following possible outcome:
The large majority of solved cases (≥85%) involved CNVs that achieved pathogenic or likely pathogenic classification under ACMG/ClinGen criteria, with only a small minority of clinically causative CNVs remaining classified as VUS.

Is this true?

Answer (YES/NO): YES